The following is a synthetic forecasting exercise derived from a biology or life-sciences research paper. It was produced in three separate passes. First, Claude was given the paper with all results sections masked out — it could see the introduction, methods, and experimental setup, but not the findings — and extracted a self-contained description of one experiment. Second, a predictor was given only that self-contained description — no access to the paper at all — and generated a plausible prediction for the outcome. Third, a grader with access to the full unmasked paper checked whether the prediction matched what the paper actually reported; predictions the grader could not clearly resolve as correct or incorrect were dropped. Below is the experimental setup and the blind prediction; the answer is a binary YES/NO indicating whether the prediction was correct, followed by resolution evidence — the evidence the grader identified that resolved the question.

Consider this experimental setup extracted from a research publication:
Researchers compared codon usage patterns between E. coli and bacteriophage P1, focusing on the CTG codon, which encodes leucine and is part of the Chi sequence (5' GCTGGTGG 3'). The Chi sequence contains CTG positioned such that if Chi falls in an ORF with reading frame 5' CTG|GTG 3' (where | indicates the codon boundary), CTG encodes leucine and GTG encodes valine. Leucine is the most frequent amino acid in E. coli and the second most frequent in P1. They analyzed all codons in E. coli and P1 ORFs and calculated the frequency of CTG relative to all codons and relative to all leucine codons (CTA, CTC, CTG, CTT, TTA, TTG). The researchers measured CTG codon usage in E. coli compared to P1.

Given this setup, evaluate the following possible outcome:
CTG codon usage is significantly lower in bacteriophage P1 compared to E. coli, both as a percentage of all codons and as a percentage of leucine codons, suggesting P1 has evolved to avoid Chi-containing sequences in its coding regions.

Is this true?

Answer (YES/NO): NO